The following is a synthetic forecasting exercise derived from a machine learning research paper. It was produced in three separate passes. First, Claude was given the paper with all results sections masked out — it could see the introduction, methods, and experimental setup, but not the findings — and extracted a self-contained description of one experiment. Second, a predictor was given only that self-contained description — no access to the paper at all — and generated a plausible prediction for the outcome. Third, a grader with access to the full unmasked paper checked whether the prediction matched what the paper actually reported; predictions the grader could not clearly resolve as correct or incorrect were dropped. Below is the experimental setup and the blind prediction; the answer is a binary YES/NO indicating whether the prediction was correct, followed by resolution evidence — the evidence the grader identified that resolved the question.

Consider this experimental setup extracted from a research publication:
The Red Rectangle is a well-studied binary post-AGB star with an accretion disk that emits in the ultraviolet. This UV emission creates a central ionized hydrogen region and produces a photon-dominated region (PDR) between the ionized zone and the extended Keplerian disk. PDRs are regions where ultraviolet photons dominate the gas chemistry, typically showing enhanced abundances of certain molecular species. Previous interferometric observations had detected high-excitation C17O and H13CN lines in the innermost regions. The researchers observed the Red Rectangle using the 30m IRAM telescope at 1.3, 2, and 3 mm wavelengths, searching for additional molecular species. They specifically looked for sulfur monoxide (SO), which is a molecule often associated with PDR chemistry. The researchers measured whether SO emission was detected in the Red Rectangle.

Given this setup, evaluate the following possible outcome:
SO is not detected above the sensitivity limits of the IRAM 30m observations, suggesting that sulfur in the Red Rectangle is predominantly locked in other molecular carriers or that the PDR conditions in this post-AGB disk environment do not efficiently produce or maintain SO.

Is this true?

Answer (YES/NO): NO